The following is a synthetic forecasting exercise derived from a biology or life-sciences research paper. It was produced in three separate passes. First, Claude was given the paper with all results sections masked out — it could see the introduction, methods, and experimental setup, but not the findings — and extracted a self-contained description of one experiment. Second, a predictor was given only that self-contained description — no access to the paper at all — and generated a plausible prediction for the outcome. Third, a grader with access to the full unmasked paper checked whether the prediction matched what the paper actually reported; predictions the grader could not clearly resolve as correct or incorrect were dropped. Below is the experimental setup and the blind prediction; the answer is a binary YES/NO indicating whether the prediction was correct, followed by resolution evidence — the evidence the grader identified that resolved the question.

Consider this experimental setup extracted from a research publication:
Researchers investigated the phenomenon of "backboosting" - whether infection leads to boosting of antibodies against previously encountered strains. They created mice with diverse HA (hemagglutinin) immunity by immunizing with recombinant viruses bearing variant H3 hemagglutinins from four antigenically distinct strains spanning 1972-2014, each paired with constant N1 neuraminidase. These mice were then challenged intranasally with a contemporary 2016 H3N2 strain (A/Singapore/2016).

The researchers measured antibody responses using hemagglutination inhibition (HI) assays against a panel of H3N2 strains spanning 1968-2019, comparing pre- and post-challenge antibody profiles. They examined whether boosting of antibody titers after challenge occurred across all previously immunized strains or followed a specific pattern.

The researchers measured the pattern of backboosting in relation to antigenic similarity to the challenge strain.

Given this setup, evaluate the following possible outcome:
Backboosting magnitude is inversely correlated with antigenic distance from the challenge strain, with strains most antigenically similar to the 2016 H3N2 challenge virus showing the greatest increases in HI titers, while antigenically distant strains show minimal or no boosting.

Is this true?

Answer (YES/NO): NO